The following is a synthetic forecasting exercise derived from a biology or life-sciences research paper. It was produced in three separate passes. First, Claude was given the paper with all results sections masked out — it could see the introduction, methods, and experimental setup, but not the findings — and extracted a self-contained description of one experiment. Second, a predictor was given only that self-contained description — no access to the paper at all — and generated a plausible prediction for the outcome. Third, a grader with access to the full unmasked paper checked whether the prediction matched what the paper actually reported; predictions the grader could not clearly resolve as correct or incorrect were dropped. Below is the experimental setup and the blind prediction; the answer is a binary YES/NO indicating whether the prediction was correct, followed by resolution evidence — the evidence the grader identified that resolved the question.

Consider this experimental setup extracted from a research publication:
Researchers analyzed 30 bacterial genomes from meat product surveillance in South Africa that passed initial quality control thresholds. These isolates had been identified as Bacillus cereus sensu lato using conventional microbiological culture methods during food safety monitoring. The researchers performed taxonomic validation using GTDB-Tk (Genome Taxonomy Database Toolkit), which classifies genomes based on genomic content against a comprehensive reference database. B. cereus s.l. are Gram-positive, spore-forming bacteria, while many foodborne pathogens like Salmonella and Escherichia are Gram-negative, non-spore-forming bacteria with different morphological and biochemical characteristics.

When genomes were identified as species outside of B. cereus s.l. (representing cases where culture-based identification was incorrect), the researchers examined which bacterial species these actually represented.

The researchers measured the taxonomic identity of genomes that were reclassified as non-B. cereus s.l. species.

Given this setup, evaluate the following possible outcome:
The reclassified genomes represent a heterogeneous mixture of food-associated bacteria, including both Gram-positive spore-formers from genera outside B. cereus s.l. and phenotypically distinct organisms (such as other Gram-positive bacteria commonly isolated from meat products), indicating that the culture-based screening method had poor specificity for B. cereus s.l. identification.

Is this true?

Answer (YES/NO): NO